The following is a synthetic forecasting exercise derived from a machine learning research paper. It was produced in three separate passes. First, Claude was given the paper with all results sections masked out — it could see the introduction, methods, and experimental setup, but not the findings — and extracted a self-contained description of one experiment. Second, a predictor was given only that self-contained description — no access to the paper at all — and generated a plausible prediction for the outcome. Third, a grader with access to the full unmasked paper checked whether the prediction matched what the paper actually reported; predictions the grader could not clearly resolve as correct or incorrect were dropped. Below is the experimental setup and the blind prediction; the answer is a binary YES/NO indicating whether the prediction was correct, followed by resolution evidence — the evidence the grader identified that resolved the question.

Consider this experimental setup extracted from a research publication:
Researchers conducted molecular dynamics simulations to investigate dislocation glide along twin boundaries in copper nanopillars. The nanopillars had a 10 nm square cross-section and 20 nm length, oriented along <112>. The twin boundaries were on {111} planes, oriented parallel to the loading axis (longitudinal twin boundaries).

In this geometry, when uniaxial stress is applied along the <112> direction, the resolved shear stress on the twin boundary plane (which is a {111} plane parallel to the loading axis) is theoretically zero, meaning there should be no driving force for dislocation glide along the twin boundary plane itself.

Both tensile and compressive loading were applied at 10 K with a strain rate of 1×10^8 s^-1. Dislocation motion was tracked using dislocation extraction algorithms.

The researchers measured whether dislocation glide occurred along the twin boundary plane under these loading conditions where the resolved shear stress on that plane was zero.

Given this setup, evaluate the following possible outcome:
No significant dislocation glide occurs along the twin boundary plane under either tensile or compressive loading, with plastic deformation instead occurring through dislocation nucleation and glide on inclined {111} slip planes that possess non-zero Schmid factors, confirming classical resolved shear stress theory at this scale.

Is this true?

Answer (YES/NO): NO